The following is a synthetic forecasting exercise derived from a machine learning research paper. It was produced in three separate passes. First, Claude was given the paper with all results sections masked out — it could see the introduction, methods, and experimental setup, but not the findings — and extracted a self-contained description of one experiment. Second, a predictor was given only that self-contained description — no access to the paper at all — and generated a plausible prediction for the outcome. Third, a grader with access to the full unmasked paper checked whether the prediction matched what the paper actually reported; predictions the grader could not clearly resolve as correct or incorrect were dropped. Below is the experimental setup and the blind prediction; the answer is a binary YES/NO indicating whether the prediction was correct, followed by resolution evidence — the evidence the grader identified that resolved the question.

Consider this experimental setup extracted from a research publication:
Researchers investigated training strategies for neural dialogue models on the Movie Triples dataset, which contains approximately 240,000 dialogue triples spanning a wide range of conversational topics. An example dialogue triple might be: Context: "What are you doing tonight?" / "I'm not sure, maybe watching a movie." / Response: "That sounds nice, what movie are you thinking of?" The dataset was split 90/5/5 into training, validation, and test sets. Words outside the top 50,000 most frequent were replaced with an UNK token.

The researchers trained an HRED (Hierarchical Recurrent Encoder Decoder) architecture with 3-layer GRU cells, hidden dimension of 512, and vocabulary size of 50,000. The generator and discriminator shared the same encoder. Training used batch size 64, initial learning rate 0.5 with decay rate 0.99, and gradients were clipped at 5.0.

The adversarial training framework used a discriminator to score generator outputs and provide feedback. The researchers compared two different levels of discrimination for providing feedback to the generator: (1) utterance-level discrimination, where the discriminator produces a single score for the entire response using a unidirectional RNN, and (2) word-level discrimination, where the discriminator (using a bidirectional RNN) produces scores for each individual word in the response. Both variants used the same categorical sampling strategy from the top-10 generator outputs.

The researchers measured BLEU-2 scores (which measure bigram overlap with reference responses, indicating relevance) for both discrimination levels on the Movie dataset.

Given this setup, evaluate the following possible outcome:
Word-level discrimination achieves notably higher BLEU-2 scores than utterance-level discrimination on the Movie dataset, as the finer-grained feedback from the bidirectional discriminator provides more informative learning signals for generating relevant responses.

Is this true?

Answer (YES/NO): YES